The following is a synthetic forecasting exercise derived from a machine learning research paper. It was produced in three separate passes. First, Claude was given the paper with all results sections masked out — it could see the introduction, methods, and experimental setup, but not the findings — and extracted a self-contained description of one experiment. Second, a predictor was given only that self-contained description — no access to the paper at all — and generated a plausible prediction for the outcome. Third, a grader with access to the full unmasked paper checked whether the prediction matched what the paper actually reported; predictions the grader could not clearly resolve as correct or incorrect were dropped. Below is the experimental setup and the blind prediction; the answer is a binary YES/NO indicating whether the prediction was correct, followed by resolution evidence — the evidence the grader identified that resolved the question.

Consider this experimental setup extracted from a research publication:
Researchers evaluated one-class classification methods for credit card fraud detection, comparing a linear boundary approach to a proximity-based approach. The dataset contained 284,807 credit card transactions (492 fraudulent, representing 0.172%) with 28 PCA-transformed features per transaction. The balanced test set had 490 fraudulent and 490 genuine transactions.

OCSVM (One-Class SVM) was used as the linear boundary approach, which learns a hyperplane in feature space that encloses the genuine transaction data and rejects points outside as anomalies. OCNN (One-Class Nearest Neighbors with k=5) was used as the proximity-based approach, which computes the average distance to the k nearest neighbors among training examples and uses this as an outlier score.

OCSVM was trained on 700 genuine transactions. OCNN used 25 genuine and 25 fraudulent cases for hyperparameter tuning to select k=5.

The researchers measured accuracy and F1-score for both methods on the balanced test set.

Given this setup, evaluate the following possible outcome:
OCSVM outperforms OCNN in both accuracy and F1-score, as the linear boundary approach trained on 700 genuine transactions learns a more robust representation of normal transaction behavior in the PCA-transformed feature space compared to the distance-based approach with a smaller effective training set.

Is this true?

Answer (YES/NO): NO